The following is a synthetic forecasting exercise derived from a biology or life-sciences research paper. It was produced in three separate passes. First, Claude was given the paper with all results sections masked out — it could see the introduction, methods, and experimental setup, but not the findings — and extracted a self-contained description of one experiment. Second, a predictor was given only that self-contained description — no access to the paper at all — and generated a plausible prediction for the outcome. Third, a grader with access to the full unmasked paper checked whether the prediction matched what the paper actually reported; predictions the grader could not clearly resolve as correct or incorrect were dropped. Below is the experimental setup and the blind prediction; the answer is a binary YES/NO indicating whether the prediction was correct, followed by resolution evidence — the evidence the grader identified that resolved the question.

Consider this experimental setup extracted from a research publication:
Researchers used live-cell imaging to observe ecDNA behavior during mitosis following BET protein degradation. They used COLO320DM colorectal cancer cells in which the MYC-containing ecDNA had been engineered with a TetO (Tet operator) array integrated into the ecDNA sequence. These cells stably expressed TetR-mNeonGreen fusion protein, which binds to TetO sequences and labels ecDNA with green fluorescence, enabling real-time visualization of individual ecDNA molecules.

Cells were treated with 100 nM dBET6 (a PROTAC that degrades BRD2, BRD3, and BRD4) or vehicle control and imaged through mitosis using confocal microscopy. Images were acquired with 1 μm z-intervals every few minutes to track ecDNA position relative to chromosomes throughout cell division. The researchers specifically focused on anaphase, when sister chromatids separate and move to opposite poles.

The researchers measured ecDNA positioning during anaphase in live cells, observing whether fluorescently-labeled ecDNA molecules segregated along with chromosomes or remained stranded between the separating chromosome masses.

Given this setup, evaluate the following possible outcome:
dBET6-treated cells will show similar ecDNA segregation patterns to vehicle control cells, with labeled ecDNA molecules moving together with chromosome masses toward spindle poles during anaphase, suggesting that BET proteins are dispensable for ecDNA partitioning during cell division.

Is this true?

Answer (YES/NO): NO